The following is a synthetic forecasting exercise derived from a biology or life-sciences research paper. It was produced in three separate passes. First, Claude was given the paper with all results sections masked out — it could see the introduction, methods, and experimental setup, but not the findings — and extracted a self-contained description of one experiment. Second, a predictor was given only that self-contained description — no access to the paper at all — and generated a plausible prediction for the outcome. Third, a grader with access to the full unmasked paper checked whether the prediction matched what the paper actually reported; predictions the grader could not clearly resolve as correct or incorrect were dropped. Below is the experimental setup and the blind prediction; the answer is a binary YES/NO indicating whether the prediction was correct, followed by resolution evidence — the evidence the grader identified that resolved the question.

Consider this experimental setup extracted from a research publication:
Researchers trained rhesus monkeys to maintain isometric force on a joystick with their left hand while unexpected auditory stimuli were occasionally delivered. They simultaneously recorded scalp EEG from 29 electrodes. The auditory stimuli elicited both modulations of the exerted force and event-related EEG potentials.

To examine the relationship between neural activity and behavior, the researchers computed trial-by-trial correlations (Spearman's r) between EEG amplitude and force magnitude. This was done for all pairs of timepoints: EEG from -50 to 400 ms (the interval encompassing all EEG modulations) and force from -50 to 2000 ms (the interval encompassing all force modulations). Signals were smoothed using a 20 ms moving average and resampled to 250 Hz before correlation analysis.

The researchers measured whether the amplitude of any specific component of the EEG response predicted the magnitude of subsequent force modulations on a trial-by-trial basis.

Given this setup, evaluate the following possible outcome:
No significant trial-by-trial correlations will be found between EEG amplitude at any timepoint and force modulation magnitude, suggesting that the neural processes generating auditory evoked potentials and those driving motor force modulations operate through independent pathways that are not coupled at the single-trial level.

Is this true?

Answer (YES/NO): NO